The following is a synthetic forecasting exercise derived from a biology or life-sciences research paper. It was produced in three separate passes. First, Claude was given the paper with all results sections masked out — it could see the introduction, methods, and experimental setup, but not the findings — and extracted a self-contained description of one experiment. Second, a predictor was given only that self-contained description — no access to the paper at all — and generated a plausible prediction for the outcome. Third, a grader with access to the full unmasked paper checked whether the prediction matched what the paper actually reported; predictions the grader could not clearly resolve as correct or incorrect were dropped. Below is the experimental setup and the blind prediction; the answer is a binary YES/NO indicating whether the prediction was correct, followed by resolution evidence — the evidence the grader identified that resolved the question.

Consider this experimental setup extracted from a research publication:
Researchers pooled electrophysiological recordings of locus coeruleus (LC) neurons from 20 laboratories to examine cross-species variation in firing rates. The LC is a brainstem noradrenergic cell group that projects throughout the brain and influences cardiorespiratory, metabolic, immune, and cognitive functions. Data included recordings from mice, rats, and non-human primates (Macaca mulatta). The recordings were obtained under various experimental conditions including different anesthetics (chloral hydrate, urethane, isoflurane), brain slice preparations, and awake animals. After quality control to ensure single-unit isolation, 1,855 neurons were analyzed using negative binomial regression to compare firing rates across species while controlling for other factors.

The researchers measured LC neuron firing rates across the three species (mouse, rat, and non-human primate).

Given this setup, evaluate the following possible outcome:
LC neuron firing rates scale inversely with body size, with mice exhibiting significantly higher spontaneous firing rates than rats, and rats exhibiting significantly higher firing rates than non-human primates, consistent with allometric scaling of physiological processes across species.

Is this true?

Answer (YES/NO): NO